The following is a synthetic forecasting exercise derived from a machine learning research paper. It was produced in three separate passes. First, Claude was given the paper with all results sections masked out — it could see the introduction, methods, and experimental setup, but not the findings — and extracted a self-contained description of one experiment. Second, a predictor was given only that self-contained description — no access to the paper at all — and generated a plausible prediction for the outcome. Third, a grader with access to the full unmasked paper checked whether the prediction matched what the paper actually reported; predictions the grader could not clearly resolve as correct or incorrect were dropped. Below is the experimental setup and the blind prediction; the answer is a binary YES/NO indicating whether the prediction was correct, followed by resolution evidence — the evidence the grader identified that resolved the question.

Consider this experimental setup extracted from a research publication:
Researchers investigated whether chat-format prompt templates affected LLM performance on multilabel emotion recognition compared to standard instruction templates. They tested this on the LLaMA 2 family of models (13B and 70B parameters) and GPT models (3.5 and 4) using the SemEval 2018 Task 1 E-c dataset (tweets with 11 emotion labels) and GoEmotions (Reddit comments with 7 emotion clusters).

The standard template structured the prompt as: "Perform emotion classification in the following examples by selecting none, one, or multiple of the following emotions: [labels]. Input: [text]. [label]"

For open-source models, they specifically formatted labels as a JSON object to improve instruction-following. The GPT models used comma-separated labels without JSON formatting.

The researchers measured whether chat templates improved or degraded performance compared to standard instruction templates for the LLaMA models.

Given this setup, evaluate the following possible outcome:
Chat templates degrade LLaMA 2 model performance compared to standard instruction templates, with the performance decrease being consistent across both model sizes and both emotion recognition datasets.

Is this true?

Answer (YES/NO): NO